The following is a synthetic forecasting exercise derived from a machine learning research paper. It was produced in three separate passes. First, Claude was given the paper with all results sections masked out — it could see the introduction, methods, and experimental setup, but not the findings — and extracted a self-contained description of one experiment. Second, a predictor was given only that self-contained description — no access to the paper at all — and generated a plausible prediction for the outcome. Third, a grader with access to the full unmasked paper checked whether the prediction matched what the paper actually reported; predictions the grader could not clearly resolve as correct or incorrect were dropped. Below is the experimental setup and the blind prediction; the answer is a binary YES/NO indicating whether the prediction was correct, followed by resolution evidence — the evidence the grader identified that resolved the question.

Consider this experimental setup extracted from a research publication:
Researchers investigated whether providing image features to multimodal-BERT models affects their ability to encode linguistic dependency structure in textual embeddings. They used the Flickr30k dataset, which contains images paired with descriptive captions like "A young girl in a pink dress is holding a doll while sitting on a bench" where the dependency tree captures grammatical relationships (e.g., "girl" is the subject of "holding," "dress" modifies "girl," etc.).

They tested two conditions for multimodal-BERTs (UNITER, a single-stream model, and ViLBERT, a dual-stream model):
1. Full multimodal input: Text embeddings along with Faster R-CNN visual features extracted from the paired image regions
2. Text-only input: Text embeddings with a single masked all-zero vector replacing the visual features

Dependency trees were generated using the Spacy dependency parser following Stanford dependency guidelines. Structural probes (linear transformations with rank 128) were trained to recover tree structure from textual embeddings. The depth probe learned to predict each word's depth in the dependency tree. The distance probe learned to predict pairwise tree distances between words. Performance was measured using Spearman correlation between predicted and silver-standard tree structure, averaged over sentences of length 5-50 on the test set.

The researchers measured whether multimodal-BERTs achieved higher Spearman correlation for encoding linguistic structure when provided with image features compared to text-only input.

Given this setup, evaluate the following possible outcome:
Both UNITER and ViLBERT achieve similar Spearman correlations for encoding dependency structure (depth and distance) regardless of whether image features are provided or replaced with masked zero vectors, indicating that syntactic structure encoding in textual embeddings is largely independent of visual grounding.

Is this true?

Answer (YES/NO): YES